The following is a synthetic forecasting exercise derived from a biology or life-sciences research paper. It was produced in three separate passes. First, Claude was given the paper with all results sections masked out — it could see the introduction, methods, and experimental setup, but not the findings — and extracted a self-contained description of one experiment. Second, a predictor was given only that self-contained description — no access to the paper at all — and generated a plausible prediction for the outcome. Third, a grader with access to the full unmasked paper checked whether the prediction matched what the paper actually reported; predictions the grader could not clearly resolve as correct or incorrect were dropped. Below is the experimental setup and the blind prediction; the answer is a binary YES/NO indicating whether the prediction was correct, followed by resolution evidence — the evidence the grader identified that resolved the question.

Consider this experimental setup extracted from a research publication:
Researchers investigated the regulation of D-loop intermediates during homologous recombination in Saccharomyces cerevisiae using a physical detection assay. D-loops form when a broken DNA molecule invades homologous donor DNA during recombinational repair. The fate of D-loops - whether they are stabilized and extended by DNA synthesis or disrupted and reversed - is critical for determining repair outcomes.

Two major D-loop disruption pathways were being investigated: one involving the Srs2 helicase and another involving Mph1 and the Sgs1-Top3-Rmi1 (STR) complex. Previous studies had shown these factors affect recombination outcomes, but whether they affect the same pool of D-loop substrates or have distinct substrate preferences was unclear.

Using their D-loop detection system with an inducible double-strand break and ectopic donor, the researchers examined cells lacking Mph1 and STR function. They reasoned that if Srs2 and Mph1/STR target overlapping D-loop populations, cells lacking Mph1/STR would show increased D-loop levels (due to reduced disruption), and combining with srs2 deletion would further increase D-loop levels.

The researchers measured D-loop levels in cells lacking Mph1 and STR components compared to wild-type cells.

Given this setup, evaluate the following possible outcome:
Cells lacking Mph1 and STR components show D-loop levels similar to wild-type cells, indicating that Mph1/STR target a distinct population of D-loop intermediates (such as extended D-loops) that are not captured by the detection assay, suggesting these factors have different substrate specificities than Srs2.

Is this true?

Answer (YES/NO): NO